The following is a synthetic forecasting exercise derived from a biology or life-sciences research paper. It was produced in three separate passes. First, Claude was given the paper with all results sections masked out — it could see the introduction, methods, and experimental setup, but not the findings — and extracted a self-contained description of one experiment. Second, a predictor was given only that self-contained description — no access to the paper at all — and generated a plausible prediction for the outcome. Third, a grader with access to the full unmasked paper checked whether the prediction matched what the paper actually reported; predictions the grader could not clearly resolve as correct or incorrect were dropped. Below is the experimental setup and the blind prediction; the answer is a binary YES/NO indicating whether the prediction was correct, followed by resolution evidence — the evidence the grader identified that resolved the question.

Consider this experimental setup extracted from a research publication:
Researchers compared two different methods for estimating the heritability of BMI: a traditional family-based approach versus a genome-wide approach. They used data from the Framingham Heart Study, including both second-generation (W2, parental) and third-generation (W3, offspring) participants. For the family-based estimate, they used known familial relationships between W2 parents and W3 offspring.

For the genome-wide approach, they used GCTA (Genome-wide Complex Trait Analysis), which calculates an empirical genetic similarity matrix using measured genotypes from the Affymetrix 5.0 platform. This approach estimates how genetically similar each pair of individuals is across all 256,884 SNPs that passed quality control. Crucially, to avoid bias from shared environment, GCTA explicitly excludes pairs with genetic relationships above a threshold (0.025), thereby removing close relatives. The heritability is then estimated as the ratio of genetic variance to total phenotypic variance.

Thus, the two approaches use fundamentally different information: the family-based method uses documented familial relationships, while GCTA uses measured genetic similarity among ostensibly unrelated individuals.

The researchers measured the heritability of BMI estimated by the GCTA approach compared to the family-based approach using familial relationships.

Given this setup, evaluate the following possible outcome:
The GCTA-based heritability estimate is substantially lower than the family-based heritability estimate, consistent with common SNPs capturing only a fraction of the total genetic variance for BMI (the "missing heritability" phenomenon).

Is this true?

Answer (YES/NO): NO